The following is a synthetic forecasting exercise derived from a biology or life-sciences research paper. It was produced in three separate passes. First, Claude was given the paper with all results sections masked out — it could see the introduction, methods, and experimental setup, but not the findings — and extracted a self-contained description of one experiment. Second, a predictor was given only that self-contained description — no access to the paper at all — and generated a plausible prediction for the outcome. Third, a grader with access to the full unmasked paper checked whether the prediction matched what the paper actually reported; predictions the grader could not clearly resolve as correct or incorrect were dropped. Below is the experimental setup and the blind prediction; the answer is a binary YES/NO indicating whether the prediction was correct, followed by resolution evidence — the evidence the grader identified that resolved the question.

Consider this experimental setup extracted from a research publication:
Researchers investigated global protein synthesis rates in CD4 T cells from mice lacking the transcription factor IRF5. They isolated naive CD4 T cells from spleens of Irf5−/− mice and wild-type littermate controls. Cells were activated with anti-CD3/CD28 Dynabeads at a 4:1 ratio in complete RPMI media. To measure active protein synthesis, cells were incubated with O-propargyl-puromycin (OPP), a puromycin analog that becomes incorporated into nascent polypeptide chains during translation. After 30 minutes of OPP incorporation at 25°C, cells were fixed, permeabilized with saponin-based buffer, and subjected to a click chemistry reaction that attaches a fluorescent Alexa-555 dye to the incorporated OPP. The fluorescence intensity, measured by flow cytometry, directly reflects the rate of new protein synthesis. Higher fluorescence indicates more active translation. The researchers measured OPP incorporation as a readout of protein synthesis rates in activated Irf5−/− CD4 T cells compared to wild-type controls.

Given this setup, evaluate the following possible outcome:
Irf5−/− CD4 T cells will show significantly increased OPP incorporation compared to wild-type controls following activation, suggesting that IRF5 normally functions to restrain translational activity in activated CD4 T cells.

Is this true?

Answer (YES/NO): NO